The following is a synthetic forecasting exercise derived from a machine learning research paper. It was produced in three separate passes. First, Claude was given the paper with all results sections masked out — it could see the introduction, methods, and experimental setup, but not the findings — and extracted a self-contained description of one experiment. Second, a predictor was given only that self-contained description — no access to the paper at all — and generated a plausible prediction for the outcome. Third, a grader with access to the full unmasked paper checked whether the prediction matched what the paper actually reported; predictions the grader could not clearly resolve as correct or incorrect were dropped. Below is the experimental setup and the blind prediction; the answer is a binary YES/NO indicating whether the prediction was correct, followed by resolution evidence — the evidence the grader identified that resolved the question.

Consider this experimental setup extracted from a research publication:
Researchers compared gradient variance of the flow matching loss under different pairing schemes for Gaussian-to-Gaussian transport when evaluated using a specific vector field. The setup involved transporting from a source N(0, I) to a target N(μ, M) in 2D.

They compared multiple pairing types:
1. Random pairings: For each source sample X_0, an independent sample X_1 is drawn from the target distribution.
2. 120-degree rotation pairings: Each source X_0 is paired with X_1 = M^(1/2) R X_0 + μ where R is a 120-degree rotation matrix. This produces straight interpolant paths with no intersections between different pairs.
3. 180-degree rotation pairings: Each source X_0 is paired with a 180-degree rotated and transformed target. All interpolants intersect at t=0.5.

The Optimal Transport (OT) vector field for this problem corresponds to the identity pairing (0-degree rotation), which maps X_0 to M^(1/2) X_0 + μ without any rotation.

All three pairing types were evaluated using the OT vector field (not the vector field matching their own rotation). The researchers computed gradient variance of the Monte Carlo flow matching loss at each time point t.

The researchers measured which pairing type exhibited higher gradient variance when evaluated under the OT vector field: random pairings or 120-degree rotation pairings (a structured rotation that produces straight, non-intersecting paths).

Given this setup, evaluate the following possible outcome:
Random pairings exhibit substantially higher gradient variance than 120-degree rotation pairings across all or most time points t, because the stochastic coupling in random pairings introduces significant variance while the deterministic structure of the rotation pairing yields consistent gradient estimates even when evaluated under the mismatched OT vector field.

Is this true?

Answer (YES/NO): NO